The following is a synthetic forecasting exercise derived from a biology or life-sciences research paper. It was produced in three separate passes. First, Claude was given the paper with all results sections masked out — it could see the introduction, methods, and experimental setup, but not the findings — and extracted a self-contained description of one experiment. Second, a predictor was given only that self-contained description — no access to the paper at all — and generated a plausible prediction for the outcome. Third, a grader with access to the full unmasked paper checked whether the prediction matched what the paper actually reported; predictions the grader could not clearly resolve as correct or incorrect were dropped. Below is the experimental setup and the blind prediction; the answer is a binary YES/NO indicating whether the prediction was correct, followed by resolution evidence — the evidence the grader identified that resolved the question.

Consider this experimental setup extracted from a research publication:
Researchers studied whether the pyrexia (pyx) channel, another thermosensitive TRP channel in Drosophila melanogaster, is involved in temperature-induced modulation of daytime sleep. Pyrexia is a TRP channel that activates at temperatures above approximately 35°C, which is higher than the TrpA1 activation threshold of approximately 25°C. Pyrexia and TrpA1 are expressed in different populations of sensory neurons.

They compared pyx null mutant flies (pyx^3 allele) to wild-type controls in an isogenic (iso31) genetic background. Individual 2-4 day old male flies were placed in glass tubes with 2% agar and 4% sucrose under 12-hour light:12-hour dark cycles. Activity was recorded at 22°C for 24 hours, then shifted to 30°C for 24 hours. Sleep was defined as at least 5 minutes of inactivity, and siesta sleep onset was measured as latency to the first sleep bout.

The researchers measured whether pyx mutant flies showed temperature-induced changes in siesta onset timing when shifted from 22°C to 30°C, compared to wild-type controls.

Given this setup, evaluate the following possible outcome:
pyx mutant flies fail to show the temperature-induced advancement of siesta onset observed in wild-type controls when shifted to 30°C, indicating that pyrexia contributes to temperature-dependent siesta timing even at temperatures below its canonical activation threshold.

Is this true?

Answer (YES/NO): NO